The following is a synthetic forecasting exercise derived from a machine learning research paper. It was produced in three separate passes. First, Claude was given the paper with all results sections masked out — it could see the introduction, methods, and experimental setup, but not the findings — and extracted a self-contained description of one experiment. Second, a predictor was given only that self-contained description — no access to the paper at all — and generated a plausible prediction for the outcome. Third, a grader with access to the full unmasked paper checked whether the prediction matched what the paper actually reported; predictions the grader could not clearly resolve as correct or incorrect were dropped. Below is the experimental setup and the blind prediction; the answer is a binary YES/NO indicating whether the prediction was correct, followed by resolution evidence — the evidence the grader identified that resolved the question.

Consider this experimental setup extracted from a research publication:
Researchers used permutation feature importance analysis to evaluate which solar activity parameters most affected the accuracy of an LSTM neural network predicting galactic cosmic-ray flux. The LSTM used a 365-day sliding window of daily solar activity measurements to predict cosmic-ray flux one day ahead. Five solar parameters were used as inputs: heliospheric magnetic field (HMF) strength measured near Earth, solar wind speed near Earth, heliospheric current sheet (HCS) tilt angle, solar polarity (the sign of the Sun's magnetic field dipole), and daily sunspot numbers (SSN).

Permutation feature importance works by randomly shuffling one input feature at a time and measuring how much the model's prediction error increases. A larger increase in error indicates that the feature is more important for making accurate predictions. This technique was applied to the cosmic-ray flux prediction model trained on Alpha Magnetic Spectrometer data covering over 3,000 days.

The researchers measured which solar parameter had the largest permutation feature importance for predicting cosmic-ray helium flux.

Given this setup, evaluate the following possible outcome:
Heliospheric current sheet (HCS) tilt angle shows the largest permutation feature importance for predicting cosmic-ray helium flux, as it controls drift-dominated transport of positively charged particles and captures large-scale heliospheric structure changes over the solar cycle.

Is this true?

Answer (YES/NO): YES